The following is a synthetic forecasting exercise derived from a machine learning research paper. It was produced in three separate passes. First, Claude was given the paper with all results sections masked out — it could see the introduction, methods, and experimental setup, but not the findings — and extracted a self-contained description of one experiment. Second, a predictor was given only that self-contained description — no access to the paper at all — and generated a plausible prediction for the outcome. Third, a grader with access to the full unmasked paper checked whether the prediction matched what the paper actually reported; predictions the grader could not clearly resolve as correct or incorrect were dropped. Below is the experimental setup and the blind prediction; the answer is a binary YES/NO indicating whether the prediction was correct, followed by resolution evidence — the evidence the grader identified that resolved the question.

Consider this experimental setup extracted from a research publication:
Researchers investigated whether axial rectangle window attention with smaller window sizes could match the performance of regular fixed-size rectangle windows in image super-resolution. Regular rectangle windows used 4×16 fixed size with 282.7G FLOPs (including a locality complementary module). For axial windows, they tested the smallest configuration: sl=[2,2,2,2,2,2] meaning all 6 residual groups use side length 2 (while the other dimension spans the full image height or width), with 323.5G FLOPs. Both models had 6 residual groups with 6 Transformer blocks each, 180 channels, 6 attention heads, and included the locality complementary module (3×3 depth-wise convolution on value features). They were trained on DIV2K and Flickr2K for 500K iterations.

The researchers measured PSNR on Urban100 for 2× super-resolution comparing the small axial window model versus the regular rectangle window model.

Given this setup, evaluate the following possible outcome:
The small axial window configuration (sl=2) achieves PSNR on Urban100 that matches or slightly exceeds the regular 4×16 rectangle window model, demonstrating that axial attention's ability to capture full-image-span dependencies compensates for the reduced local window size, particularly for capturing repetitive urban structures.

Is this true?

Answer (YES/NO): NO